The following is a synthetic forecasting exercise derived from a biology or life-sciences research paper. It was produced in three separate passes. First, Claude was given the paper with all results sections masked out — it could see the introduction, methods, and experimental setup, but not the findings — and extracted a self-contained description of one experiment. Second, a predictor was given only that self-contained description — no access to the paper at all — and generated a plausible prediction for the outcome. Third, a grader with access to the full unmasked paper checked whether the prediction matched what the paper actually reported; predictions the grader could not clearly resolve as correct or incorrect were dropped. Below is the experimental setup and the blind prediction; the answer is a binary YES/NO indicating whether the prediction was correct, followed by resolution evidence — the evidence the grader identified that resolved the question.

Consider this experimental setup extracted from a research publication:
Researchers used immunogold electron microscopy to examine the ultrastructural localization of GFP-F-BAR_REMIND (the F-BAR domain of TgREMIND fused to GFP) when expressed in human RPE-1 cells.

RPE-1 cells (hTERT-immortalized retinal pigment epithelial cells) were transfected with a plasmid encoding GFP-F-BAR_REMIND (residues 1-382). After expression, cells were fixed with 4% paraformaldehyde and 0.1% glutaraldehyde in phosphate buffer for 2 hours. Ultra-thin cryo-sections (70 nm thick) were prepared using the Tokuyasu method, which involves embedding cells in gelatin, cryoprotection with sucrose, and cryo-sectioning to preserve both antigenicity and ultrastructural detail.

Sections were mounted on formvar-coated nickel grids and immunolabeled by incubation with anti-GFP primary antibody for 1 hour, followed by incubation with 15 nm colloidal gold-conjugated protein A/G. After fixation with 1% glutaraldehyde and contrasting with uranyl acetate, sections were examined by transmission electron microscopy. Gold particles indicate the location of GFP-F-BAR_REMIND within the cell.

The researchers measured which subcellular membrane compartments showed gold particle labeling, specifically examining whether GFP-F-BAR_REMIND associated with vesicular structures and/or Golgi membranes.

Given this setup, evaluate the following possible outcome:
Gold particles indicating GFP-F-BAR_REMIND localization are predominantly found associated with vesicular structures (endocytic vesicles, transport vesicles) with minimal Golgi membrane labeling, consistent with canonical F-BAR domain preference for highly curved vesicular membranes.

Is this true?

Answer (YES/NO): NO